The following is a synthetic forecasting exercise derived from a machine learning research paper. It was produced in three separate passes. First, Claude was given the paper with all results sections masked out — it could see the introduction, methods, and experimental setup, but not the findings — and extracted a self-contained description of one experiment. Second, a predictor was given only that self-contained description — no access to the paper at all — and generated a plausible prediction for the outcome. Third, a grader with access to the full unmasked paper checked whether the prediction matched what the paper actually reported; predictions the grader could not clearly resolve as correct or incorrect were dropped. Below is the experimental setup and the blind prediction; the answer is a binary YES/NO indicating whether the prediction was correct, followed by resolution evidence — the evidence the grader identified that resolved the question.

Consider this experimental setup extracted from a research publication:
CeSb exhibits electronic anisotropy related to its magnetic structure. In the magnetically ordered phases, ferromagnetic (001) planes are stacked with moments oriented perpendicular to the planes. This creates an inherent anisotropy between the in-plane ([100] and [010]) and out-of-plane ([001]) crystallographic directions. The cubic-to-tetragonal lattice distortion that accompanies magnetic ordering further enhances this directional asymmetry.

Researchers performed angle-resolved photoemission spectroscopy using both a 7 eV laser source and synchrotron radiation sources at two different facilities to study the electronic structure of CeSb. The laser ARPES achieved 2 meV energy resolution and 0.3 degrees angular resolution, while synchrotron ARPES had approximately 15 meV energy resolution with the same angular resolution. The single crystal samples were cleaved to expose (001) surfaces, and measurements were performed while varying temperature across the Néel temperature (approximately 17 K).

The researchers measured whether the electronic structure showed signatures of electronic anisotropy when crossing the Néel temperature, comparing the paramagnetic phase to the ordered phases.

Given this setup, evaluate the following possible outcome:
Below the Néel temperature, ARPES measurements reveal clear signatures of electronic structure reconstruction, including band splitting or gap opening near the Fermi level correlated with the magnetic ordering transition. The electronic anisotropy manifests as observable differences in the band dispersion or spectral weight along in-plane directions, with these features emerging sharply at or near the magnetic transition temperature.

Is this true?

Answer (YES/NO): YES